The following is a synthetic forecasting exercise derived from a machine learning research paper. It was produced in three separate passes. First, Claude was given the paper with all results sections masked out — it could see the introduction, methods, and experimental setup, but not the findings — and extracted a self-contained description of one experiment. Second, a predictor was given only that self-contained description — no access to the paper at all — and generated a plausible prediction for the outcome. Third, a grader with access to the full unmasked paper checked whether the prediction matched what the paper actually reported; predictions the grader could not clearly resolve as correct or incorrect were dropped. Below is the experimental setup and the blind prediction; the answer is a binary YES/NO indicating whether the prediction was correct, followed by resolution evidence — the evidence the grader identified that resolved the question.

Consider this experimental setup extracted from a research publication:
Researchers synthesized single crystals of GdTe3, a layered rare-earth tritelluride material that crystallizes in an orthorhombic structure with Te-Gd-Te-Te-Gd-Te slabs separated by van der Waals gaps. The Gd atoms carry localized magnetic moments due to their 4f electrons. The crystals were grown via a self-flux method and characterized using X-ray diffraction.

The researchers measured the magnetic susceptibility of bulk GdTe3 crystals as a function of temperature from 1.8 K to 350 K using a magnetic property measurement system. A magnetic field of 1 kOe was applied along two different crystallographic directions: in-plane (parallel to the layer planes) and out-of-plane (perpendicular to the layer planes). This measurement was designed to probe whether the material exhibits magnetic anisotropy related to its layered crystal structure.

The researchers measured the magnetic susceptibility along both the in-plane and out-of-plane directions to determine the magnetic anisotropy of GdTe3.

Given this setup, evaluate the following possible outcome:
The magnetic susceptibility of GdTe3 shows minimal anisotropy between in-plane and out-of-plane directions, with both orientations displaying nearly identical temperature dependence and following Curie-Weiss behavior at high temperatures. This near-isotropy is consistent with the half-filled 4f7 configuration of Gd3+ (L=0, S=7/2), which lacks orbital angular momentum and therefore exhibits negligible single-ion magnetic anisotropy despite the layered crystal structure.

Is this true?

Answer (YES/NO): NO